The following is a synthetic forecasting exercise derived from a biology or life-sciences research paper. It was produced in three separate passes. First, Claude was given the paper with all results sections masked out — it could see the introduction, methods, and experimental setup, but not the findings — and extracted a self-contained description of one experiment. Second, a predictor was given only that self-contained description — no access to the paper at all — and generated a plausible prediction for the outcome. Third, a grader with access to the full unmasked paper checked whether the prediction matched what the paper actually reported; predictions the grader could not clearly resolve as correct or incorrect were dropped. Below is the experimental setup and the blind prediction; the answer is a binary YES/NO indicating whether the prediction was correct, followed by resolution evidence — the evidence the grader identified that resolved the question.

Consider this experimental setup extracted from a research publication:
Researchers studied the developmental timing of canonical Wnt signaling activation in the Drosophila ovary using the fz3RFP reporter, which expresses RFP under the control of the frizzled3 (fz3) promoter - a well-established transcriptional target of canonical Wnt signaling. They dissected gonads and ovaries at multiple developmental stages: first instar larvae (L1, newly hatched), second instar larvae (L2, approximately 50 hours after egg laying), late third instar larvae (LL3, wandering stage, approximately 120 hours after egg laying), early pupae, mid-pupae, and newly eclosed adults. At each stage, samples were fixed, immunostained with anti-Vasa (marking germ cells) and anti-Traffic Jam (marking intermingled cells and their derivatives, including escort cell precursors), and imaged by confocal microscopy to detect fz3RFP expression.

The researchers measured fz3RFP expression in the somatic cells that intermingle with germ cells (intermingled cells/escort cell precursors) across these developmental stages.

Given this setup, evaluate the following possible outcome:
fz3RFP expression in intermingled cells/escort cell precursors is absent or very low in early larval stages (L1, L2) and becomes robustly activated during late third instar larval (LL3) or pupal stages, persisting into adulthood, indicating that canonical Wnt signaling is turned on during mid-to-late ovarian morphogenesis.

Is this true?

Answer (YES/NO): NO